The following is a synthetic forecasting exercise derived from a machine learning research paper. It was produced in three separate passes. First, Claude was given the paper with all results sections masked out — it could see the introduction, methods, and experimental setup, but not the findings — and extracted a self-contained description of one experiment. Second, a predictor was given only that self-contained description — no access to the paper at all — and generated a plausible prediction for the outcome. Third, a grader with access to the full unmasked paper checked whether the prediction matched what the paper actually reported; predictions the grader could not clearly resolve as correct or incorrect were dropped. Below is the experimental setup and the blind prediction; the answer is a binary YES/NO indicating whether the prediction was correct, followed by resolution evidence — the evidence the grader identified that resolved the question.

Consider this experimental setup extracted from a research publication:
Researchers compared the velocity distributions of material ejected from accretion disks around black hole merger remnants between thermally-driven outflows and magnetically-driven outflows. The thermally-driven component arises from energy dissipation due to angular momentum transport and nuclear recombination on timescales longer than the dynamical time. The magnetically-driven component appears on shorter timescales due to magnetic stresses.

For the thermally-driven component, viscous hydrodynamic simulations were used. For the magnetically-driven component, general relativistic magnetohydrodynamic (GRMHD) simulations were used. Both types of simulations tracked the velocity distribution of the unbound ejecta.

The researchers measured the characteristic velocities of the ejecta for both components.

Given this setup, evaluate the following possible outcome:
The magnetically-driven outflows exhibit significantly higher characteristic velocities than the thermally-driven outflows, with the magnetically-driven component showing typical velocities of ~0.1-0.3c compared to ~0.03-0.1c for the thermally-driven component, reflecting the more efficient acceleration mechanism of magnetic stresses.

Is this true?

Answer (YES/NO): NO